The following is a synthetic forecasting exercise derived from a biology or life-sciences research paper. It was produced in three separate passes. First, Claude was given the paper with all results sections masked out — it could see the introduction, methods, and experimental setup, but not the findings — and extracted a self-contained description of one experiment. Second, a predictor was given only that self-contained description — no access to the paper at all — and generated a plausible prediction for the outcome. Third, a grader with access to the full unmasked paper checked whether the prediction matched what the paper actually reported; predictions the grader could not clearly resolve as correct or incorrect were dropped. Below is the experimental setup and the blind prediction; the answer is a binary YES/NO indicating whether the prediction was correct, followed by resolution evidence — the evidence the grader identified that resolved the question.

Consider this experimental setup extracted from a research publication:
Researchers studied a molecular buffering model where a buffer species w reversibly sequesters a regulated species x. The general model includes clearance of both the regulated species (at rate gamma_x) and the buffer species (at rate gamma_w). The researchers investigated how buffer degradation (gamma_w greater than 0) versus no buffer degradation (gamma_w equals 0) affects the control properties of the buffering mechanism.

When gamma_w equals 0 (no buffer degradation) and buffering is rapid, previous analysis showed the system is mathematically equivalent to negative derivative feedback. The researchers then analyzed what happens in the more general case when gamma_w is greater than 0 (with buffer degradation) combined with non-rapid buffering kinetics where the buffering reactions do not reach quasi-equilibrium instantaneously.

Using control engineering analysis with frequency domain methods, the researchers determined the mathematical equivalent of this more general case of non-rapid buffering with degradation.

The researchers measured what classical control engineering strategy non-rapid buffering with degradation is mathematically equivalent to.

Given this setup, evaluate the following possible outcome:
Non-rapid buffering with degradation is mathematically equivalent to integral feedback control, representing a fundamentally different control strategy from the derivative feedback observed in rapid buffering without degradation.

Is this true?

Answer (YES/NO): NO